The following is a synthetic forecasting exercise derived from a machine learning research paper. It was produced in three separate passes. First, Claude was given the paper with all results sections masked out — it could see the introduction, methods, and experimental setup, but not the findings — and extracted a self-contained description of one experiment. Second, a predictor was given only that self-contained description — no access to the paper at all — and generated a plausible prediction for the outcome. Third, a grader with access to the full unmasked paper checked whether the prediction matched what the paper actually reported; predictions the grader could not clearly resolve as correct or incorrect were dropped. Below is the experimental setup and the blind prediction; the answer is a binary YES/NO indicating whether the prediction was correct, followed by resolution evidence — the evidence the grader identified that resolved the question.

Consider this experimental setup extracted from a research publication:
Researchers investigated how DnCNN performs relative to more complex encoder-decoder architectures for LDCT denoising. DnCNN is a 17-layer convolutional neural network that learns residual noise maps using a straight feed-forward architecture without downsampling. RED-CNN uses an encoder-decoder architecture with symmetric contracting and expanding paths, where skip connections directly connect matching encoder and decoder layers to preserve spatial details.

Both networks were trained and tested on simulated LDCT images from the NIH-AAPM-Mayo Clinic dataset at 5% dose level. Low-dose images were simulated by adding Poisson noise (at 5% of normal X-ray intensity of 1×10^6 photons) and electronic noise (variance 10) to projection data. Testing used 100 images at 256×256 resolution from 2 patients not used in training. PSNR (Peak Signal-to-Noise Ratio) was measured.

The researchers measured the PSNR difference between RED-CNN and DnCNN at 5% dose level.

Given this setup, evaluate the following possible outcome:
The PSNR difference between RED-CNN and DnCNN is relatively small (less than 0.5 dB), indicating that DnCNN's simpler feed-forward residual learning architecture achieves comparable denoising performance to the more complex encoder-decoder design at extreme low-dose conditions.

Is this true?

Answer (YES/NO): NO